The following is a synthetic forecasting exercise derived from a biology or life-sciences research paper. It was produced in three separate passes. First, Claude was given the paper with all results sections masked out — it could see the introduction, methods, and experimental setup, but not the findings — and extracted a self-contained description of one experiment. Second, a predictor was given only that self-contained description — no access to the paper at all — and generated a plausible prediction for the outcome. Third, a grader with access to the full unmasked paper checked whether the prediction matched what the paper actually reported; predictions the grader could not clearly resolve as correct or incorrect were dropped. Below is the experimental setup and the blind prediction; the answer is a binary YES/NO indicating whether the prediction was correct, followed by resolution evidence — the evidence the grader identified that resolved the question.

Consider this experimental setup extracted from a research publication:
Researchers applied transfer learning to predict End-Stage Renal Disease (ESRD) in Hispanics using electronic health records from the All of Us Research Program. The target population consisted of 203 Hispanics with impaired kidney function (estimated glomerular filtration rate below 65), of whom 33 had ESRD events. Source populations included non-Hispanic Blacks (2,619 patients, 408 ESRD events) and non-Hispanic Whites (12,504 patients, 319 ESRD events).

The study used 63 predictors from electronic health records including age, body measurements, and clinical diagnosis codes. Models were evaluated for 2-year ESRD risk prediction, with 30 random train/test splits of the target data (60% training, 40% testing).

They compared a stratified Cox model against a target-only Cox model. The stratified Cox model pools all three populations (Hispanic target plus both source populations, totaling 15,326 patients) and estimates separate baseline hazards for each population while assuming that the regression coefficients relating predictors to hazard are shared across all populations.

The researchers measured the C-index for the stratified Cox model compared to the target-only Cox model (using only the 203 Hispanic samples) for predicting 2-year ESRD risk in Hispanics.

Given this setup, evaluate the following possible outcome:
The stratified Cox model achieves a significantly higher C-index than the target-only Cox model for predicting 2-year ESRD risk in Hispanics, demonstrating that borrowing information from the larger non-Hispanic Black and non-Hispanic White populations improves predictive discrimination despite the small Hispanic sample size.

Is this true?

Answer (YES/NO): NO